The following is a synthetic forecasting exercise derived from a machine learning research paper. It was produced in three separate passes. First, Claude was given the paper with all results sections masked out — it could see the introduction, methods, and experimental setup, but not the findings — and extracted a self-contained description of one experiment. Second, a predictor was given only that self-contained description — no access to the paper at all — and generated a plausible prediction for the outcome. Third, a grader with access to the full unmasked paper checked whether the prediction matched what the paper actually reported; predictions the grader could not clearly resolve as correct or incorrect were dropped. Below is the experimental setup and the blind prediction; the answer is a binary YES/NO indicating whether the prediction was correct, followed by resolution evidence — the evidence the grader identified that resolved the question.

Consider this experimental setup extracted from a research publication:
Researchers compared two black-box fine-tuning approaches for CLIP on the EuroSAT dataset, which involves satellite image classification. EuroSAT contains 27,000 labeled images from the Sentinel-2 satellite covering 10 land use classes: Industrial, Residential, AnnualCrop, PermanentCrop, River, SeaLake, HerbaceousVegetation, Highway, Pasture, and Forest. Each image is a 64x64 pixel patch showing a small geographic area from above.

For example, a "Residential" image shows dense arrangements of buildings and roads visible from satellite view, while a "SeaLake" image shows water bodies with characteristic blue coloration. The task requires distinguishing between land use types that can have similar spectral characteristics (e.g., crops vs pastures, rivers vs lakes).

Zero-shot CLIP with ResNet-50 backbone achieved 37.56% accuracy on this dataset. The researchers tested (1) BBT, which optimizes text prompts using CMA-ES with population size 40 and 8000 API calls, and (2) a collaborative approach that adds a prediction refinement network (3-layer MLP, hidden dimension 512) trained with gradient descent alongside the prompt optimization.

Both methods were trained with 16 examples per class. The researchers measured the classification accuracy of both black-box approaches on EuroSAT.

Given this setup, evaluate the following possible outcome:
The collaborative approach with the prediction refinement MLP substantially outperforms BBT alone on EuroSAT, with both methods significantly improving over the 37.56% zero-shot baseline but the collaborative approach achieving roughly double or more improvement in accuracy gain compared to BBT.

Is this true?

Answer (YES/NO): NO